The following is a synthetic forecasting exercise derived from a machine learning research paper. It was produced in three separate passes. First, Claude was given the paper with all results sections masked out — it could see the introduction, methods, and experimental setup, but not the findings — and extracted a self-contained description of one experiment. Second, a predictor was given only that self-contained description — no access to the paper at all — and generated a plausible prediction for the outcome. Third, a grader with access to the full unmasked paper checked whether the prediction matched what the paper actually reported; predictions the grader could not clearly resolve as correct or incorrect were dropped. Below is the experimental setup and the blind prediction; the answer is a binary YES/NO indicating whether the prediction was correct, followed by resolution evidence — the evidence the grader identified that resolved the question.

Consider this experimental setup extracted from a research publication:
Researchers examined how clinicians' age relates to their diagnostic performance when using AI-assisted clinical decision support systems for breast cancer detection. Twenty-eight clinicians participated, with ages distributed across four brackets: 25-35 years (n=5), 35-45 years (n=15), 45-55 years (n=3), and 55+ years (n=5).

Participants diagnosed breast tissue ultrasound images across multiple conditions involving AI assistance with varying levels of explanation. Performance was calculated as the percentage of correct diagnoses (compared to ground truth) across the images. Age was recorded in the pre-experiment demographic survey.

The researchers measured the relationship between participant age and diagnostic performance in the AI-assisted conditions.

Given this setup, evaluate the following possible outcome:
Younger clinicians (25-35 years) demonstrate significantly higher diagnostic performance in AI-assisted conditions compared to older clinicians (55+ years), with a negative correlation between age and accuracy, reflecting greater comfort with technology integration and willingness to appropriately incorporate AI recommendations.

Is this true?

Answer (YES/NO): NO